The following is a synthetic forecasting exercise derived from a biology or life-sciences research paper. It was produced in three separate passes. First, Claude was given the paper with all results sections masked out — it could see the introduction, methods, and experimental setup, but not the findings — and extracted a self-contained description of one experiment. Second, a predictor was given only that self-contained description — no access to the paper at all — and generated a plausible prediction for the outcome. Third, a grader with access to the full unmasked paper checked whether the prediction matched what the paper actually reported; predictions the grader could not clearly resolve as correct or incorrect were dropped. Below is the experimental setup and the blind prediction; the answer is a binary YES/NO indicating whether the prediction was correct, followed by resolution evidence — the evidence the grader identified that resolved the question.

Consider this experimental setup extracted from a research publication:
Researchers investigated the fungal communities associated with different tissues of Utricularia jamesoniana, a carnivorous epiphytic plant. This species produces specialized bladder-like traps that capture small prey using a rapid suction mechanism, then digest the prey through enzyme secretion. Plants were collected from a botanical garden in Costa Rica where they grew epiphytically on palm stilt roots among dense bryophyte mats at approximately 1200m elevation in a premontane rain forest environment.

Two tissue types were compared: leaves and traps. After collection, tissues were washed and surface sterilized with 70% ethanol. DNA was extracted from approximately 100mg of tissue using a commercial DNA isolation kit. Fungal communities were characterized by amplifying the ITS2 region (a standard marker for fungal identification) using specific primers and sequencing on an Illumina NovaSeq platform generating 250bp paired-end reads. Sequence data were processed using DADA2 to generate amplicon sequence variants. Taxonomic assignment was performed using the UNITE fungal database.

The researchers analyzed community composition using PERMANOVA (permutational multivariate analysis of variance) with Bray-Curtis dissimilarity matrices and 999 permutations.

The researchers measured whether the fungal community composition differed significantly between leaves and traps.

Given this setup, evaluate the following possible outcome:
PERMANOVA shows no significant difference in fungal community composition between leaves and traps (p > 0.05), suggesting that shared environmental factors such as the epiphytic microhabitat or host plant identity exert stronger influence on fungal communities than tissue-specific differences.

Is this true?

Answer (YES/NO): YES